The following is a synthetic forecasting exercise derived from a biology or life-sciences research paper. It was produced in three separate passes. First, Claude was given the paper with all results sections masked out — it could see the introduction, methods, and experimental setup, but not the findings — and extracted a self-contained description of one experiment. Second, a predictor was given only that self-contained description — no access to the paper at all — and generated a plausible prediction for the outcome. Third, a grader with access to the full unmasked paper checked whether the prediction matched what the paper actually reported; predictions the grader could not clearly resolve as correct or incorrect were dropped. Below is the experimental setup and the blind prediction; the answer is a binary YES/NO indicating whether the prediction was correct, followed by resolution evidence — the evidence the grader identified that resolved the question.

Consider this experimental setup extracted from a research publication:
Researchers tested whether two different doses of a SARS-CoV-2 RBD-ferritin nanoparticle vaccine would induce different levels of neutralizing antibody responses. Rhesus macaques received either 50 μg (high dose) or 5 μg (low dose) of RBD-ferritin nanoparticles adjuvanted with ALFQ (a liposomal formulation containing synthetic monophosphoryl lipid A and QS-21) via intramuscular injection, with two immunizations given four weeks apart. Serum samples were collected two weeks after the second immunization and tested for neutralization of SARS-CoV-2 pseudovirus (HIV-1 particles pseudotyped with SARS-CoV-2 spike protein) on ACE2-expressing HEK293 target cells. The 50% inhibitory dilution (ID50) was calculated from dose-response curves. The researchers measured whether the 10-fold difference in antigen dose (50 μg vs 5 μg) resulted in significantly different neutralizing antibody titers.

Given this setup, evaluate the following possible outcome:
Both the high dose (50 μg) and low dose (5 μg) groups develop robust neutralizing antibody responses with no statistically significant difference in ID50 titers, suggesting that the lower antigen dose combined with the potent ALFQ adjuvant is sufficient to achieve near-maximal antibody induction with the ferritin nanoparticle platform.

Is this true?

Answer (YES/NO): YES